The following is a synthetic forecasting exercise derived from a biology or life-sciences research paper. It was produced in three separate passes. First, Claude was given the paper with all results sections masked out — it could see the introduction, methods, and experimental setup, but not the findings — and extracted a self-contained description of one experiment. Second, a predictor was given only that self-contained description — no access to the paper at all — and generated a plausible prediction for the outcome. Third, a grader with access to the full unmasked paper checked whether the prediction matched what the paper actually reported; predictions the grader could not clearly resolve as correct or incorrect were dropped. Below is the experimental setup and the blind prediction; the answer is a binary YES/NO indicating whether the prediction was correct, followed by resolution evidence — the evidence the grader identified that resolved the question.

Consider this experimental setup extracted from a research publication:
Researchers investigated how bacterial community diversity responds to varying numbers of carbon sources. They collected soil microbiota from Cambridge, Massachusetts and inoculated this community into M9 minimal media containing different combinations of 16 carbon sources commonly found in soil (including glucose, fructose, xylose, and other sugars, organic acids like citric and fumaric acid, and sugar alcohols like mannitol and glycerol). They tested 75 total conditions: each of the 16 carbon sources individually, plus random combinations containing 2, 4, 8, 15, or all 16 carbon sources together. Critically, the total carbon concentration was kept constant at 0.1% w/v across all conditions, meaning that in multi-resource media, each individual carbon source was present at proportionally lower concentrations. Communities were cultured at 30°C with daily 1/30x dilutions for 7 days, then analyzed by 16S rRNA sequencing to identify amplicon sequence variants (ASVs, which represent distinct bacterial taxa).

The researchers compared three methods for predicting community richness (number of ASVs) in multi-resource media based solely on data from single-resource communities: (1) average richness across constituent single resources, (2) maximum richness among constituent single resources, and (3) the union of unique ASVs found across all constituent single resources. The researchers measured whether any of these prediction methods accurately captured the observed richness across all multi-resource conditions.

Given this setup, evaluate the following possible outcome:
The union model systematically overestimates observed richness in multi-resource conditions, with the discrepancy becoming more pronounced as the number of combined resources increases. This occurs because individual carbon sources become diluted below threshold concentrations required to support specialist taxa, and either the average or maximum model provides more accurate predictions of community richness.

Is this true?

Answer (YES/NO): YES